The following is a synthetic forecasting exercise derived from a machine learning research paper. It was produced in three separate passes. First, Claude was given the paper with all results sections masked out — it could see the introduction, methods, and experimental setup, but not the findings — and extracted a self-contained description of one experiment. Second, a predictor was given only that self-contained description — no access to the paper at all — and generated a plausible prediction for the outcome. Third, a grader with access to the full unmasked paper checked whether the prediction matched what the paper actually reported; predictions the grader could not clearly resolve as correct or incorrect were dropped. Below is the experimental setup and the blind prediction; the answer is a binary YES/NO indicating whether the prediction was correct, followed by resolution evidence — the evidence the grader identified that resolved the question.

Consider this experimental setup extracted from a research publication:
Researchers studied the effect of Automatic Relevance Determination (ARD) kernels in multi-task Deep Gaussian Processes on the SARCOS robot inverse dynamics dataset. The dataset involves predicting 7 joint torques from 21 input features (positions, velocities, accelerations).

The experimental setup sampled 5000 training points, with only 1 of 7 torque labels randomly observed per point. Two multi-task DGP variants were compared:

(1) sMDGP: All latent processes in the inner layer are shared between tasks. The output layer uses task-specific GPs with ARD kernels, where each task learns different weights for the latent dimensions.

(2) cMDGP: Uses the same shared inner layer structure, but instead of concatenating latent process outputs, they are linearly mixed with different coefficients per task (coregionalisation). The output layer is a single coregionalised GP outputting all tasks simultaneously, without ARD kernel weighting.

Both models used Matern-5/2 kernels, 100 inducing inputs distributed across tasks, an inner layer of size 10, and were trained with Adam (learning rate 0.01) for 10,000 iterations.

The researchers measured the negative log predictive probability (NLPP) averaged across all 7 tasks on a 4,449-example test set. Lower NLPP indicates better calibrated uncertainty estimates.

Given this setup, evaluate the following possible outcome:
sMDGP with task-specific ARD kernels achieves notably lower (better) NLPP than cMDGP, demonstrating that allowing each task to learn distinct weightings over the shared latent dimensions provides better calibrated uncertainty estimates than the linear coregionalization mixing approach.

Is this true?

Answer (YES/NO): YES